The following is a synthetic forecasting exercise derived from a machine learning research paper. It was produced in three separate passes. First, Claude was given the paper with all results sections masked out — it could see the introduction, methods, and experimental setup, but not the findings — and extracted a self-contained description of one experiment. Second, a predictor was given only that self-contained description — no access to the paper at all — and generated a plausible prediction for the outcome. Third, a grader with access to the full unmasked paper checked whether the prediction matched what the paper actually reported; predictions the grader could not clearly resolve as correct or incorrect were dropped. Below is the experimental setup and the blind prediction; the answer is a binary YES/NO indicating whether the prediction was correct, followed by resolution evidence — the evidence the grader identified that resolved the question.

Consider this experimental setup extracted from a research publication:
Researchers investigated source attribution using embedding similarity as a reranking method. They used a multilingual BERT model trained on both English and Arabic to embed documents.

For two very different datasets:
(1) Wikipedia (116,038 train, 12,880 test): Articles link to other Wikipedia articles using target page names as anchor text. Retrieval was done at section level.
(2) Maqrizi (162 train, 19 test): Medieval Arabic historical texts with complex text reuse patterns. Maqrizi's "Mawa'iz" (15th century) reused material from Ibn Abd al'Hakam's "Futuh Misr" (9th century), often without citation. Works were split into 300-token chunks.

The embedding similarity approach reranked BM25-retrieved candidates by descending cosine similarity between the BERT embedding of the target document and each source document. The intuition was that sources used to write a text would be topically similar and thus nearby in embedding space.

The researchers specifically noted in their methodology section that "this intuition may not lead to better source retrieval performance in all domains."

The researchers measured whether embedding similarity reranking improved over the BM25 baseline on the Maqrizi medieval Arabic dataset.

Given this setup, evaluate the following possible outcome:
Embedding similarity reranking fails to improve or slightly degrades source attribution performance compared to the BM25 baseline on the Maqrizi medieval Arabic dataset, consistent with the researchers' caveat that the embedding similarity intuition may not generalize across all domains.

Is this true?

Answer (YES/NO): NO